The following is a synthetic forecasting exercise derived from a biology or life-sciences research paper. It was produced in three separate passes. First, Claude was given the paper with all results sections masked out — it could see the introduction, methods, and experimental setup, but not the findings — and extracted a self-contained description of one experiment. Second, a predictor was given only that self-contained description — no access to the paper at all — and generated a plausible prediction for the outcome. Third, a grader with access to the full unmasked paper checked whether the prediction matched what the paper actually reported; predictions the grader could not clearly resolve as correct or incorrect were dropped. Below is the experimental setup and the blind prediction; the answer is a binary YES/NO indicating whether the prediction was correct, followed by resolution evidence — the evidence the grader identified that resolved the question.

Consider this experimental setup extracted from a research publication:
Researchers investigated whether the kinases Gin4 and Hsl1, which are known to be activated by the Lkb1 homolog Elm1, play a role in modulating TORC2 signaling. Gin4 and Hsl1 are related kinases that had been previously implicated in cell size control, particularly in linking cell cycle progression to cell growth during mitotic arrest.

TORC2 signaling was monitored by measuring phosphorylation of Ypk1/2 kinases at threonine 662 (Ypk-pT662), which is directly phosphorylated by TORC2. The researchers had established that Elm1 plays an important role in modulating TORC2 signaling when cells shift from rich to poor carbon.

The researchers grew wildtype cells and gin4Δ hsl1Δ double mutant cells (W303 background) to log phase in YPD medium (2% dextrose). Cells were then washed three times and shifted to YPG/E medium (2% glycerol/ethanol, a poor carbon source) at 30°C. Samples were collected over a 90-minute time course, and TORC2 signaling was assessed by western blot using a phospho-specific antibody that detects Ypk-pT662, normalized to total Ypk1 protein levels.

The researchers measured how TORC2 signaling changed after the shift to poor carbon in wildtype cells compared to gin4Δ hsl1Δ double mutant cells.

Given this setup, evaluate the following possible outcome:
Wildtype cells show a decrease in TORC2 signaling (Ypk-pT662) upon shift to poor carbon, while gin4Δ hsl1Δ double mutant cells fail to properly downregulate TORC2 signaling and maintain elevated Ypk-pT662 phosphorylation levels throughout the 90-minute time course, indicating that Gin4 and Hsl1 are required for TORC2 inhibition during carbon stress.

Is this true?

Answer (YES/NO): NO